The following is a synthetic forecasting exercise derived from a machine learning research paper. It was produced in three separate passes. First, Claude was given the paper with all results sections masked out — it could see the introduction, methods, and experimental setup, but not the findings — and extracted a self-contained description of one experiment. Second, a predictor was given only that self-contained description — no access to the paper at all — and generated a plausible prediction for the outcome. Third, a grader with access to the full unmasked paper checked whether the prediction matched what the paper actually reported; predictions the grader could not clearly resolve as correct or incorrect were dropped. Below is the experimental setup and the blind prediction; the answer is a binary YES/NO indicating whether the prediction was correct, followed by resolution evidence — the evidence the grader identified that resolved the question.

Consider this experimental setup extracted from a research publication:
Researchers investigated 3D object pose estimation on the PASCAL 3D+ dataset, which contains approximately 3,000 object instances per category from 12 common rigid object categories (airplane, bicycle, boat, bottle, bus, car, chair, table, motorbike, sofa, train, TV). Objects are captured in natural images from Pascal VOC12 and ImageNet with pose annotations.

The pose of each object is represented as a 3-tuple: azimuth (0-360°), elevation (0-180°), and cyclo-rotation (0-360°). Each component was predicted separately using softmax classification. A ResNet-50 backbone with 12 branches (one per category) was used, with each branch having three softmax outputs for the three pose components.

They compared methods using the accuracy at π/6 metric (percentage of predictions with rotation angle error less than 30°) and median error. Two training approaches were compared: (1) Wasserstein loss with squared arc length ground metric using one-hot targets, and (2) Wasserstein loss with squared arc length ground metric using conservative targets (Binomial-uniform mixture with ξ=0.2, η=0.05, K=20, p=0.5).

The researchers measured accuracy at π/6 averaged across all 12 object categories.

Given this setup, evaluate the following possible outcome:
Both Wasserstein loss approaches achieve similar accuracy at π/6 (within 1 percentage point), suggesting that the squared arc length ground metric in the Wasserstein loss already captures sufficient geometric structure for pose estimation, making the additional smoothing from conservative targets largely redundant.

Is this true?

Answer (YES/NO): YES